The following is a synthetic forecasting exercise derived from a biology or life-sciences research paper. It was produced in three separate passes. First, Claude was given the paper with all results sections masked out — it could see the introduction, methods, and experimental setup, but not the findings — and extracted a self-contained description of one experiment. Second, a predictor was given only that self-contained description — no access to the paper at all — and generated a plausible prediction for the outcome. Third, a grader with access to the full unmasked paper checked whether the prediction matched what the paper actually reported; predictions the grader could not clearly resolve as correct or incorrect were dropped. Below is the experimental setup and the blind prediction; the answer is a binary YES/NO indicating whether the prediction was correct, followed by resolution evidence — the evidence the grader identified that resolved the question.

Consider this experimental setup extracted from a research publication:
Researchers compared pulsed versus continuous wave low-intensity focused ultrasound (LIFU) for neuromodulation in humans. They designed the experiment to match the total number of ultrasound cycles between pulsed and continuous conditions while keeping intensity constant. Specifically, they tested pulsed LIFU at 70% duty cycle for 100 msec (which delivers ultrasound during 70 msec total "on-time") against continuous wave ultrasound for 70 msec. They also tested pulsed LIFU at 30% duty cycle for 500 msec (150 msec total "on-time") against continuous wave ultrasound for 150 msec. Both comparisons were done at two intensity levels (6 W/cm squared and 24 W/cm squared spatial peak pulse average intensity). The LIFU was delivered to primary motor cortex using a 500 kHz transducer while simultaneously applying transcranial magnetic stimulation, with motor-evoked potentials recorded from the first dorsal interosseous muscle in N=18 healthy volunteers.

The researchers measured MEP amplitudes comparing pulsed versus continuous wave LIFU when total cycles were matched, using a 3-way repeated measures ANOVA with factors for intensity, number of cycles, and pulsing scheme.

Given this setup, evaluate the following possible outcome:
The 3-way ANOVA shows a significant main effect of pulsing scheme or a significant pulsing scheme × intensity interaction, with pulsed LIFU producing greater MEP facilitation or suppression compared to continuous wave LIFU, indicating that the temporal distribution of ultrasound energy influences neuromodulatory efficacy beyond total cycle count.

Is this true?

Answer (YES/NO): YES